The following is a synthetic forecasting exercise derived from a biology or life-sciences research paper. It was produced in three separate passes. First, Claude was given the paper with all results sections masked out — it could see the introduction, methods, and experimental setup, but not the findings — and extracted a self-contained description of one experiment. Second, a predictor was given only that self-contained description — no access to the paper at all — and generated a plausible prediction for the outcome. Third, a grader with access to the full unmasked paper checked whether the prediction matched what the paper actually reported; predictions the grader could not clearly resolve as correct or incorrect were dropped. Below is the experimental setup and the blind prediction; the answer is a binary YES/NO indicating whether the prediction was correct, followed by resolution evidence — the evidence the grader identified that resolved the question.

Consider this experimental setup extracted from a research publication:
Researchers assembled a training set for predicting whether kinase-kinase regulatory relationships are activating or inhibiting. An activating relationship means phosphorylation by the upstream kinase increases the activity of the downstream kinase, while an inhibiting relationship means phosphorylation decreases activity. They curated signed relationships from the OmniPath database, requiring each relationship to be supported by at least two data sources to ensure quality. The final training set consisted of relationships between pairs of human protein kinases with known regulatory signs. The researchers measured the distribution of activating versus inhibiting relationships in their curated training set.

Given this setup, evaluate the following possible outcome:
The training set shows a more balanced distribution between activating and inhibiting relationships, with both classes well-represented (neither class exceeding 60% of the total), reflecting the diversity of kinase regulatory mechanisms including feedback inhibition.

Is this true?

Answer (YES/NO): NO